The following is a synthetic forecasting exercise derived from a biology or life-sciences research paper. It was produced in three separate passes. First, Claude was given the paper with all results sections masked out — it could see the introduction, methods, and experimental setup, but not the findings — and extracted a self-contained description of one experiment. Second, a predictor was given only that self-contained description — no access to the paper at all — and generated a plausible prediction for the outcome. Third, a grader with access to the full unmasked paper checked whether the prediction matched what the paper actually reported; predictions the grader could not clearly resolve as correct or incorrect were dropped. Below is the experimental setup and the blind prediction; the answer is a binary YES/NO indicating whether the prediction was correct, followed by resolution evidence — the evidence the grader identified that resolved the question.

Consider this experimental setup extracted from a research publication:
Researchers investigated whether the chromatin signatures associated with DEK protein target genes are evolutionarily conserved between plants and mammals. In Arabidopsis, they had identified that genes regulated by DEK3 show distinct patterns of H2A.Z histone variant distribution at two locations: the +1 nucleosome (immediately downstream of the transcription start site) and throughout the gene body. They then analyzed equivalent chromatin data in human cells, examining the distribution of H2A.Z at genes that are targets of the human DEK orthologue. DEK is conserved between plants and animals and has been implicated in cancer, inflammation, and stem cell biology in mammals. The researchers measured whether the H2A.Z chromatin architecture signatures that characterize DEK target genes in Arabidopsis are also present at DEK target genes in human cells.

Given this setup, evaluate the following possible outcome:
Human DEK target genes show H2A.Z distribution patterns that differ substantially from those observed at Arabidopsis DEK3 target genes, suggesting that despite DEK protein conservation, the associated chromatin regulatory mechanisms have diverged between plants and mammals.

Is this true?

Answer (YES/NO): NO